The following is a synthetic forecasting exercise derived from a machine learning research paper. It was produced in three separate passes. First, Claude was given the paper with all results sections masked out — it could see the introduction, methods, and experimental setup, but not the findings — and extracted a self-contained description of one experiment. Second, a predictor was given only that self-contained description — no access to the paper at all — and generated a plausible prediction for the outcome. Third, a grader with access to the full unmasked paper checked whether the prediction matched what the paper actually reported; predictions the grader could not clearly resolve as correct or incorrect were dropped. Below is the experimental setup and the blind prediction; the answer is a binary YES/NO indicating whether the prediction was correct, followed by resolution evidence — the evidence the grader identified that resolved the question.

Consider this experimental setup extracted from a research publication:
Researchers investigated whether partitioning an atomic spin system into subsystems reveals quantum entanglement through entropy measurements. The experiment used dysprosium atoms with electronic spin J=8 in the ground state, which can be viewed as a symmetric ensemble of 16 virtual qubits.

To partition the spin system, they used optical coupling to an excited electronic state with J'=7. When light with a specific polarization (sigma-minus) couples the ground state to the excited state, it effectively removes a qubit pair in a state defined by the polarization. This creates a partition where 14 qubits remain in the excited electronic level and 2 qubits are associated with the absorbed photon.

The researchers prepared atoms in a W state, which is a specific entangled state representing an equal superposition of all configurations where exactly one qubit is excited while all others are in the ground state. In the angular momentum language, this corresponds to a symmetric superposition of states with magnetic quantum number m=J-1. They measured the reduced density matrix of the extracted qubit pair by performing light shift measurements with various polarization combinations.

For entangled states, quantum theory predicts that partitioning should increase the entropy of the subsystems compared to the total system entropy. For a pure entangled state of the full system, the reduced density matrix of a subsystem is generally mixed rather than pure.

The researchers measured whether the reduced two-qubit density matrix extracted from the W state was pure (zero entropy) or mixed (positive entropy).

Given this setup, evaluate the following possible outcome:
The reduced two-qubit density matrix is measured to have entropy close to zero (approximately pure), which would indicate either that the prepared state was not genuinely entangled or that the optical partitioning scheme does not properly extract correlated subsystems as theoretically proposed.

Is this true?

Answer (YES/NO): NO